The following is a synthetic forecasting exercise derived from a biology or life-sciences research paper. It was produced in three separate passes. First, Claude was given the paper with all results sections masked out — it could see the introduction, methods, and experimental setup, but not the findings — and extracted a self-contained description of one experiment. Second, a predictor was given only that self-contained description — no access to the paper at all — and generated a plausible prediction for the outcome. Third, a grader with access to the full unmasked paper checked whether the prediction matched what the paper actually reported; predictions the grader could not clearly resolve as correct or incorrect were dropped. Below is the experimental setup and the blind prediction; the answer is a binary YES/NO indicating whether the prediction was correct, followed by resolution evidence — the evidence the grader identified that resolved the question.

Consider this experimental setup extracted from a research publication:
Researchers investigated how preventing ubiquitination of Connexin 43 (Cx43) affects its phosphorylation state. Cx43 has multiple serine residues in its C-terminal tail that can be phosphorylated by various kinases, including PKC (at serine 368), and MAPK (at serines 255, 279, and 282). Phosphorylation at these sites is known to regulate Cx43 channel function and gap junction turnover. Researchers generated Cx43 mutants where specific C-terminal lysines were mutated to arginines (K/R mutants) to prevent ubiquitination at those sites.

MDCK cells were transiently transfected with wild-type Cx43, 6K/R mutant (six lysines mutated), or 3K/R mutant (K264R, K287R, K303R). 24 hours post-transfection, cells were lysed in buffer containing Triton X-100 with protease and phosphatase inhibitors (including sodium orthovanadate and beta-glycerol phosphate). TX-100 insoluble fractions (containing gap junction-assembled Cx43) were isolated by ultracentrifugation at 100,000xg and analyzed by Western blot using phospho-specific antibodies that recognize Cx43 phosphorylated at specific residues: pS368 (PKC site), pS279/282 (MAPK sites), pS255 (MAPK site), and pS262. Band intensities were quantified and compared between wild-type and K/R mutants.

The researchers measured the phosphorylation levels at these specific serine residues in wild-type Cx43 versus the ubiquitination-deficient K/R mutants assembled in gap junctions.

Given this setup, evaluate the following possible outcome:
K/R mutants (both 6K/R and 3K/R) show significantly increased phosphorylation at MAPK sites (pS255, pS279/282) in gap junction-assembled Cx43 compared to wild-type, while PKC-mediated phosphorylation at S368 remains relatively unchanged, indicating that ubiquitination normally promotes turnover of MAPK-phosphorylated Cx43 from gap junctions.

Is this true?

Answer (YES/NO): NO